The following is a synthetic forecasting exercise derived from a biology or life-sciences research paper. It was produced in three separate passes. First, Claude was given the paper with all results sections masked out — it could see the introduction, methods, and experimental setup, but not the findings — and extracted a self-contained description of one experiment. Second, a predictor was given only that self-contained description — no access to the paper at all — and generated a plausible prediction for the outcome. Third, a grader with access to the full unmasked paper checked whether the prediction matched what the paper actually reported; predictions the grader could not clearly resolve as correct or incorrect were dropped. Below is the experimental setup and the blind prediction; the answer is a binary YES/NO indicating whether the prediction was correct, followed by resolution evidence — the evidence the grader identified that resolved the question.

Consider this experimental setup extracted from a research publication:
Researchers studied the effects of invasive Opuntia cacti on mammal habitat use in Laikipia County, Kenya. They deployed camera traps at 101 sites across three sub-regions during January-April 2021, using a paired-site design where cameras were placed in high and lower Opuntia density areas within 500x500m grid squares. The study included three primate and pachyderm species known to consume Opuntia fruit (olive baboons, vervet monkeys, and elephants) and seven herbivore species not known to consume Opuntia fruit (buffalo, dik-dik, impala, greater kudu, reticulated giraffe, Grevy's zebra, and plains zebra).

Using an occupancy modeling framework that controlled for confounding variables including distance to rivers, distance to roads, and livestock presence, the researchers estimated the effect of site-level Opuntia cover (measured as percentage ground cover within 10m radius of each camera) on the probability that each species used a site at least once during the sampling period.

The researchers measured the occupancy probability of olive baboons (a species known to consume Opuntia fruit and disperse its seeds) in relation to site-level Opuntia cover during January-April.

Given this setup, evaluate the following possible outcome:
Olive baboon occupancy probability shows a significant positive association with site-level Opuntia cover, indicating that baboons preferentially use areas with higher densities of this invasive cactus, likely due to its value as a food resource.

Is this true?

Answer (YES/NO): YES